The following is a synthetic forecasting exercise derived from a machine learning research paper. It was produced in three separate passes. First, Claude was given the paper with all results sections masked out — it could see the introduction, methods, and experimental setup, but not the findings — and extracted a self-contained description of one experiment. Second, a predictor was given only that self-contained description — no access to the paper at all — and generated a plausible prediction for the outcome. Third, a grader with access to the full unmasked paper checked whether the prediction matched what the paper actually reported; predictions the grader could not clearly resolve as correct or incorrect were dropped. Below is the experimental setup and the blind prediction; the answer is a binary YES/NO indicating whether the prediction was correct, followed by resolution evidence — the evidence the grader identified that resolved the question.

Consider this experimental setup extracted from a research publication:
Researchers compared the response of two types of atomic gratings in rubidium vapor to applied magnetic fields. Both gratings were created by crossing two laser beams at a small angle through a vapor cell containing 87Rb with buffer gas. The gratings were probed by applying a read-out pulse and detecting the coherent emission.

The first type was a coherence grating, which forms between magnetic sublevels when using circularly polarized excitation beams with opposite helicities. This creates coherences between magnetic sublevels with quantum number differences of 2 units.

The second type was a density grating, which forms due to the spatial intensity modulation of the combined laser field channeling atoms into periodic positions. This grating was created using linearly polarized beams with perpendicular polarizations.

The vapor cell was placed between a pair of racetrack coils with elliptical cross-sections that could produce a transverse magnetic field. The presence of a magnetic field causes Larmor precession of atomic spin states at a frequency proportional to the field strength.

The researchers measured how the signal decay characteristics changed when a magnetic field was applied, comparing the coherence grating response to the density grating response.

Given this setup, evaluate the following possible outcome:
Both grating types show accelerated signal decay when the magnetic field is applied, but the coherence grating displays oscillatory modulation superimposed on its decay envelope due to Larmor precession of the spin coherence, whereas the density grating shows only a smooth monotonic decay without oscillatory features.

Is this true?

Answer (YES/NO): NO